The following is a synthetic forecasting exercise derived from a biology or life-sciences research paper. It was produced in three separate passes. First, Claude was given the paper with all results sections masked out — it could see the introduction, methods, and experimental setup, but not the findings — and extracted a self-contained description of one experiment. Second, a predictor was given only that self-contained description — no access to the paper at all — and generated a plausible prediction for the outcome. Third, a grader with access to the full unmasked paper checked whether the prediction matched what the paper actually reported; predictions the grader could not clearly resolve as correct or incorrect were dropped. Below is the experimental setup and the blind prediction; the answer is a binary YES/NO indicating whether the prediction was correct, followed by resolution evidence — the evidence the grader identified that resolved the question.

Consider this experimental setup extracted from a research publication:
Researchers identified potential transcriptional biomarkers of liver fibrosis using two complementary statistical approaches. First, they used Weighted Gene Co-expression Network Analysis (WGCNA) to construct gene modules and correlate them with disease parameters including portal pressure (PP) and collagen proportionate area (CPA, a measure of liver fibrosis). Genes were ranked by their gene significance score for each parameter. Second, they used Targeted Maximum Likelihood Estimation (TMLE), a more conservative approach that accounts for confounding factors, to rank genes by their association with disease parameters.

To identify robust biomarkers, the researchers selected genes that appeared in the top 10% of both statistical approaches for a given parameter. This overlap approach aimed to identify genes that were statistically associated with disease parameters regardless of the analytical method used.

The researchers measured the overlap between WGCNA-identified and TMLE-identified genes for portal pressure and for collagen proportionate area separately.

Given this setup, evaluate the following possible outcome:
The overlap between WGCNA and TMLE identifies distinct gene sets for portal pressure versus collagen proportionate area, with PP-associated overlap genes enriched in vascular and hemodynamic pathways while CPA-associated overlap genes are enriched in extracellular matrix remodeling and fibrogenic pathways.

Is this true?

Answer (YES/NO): NO